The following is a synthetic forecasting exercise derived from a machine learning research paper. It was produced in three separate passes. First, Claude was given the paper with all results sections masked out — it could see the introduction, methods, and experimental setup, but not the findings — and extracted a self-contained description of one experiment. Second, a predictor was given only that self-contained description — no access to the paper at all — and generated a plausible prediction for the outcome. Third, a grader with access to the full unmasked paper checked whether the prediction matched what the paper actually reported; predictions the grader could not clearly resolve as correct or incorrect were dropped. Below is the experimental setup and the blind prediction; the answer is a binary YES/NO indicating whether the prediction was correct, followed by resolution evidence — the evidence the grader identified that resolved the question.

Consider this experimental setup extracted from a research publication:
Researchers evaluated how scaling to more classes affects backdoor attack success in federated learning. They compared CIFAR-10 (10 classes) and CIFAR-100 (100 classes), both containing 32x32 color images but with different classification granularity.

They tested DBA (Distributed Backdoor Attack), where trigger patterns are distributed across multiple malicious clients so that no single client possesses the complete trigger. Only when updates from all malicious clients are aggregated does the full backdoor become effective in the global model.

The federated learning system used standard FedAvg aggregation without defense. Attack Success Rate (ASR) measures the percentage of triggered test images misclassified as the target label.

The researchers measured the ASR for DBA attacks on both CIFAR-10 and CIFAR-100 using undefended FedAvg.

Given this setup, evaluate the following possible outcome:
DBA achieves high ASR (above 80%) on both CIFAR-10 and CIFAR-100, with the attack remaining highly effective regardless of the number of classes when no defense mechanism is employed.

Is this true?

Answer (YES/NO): YES